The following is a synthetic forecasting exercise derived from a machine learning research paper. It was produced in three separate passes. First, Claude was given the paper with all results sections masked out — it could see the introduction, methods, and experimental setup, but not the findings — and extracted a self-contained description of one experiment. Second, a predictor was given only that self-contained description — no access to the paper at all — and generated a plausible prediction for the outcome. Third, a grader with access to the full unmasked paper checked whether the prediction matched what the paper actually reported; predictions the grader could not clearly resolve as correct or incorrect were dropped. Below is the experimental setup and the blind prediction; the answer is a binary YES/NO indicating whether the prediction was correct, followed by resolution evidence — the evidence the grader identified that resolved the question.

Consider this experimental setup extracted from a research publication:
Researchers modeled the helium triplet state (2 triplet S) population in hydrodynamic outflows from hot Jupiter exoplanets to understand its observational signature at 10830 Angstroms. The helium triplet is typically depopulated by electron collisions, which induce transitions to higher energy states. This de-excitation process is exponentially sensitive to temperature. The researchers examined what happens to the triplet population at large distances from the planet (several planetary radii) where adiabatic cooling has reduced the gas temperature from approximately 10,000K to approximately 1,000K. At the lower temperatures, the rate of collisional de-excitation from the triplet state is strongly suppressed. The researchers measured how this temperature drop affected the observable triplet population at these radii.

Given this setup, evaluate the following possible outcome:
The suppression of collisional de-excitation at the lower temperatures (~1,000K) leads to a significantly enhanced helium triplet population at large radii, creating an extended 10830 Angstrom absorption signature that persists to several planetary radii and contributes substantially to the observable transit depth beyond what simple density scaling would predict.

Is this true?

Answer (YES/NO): NO